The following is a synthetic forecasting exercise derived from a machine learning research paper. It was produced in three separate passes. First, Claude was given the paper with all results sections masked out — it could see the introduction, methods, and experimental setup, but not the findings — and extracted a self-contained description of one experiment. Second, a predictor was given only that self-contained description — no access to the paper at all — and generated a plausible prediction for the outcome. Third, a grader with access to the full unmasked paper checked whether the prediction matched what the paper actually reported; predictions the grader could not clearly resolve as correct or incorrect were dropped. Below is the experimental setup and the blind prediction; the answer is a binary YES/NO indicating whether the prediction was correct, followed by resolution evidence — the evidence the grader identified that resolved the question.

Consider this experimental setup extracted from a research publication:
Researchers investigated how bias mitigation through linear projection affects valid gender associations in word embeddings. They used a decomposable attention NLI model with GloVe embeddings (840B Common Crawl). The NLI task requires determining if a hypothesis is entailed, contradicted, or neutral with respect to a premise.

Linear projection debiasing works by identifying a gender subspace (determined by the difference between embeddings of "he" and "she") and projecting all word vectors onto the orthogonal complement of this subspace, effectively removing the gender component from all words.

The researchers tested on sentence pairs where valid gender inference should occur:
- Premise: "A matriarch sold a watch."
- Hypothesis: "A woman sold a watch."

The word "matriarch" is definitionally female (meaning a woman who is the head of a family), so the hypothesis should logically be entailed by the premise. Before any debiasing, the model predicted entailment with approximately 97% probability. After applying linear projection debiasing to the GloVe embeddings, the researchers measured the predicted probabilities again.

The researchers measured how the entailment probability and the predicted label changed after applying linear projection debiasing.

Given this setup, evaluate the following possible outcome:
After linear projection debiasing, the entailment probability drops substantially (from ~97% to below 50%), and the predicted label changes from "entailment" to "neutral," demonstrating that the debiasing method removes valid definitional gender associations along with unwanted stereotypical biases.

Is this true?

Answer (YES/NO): YES